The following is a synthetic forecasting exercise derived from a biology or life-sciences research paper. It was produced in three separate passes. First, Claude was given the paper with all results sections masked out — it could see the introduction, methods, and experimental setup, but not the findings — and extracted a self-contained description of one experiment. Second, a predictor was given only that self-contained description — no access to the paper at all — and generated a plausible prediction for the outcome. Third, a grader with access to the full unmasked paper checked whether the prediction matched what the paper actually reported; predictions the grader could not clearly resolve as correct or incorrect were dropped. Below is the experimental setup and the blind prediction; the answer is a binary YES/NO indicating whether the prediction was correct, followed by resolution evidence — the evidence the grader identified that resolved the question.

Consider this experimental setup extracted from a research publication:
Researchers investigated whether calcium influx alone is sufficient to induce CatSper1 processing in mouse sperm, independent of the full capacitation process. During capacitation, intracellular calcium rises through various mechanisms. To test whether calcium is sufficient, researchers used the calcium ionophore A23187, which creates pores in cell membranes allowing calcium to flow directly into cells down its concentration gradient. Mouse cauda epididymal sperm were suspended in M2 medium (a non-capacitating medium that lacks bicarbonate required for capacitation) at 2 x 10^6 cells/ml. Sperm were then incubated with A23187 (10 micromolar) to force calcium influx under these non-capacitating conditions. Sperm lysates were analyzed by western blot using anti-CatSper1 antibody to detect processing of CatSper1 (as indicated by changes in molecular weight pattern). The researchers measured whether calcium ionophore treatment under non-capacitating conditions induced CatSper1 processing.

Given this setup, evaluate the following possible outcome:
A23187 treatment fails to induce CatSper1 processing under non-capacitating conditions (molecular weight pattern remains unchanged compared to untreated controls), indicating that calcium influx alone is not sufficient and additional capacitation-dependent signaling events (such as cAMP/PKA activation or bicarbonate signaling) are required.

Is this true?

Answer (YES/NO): NO